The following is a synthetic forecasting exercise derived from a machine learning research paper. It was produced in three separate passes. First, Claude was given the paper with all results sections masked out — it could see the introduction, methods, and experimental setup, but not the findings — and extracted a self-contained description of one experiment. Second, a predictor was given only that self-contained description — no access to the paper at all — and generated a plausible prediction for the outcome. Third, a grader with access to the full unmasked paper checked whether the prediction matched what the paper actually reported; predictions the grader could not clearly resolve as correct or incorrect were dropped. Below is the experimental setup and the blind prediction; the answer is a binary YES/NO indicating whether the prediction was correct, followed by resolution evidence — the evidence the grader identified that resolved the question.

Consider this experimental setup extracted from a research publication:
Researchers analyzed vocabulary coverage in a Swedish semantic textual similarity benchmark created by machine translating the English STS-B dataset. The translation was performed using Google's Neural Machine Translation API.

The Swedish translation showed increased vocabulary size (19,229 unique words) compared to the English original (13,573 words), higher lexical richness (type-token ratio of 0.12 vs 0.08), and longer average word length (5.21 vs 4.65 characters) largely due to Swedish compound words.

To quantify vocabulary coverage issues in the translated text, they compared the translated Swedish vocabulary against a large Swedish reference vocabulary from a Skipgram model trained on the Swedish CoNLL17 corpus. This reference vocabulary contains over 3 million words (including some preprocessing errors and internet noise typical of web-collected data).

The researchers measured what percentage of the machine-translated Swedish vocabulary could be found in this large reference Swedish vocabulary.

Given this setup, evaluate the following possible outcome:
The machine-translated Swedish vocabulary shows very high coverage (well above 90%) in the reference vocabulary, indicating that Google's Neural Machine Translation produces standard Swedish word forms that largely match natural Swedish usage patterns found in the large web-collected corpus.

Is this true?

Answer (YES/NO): NO